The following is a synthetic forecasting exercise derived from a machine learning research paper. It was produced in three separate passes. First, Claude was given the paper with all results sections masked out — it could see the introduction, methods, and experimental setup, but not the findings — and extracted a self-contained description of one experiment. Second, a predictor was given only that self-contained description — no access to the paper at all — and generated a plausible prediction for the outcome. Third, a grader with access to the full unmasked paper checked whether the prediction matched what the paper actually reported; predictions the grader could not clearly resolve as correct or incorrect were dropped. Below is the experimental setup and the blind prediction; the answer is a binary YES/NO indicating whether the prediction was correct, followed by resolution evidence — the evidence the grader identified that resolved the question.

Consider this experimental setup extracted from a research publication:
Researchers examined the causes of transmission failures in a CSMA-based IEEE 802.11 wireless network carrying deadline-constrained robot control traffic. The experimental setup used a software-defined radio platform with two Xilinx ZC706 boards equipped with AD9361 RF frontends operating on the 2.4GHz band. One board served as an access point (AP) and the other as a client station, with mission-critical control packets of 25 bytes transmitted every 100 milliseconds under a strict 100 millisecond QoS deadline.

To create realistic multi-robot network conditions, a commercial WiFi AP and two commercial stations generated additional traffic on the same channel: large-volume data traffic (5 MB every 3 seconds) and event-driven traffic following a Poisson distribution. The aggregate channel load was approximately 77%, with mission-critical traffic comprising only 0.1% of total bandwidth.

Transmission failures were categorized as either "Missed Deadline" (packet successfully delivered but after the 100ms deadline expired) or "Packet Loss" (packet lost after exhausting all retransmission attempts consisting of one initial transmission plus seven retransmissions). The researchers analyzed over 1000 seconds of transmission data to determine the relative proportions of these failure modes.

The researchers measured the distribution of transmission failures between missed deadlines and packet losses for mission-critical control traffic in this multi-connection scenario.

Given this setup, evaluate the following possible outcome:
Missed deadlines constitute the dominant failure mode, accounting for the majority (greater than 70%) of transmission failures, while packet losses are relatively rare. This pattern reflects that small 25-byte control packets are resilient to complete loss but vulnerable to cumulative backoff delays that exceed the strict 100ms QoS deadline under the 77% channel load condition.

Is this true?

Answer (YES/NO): YES